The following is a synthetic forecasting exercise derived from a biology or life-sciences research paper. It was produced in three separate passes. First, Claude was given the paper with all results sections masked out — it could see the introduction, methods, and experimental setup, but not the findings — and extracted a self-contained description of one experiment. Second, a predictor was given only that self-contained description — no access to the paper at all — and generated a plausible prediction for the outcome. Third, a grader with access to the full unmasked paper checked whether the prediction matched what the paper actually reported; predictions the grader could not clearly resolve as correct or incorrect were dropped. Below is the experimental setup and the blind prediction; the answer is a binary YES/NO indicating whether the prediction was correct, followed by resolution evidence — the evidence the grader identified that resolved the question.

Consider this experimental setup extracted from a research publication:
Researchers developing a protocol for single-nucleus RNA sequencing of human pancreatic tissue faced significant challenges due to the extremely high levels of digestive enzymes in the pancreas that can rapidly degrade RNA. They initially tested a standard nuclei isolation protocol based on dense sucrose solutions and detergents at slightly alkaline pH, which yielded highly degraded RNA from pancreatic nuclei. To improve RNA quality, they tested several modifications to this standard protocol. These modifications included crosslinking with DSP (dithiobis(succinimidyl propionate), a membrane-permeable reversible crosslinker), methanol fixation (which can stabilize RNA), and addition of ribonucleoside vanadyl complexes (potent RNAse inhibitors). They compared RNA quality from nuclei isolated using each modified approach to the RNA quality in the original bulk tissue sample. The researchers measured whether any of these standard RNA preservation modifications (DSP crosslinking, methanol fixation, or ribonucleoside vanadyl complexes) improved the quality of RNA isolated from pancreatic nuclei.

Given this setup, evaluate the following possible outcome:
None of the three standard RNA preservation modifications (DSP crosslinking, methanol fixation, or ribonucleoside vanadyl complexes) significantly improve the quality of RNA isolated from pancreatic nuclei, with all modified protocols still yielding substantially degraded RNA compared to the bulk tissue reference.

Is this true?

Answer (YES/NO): YES